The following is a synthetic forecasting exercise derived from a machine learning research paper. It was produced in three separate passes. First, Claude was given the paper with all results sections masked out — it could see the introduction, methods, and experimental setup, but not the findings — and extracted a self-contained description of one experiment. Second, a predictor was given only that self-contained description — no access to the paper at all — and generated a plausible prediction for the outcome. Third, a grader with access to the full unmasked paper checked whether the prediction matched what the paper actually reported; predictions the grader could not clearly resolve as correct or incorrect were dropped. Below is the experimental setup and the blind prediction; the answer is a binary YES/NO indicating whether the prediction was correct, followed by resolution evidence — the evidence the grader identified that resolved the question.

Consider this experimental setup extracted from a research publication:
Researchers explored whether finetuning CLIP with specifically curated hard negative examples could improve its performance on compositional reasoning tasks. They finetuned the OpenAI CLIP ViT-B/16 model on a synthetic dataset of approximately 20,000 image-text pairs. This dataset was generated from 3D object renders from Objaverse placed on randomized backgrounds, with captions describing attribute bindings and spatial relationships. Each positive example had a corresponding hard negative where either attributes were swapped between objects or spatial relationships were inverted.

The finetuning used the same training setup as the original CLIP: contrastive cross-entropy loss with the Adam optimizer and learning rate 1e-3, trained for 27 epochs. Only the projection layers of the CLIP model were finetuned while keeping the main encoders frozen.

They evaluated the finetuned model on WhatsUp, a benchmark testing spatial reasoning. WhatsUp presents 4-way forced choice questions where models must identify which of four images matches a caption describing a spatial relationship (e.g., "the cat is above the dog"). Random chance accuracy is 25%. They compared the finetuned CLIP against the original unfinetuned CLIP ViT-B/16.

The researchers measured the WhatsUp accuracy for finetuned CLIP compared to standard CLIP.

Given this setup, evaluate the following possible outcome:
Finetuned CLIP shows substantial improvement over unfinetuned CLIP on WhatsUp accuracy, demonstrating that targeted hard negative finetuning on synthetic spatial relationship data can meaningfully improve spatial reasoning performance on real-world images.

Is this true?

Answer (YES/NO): NO